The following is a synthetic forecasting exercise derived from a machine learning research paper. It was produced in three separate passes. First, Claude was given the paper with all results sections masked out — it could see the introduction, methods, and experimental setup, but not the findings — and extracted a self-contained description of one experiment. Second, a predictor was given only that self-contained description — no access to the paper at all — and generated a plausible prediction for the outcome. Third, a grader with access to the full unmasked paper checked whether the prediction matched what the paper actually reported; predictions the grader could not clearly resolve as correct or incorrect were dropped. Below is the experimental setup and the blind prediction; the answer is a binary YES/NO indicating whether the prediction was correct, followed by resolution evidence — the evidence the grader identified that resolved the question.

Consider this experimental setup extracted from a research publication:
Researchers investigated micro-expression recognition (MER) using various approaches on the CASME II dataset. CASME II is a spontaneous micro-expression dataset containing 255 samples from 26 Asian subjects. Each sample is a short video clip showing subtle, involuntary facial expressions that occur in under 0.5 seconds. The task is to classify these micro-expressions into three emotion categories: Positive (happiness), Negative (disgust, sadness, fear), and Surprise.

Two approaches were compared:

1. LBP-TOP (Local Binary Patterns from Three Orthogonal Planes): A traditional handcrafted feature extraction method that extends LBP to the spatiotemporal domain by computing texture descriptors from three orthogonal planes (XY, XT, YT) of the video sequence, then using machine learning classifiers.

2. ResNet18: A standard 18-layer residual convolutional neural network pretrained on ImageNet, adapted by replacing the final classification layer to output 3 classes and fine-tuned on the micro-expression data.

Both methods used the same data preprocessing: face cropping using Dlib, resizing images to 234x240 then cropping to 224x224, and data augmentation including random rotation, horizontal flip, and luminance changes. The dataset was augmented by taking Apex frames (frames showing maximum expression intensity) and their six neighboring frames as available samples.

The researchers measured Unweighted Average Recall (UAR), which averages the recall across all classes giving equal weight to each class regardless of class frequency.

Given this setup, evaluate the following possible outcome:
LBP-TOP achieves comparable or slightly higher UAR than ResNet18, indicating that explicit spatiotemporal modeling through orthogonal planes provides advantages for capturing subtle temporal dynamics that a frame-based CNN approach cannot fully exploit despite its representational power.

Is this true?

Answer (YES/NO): NO